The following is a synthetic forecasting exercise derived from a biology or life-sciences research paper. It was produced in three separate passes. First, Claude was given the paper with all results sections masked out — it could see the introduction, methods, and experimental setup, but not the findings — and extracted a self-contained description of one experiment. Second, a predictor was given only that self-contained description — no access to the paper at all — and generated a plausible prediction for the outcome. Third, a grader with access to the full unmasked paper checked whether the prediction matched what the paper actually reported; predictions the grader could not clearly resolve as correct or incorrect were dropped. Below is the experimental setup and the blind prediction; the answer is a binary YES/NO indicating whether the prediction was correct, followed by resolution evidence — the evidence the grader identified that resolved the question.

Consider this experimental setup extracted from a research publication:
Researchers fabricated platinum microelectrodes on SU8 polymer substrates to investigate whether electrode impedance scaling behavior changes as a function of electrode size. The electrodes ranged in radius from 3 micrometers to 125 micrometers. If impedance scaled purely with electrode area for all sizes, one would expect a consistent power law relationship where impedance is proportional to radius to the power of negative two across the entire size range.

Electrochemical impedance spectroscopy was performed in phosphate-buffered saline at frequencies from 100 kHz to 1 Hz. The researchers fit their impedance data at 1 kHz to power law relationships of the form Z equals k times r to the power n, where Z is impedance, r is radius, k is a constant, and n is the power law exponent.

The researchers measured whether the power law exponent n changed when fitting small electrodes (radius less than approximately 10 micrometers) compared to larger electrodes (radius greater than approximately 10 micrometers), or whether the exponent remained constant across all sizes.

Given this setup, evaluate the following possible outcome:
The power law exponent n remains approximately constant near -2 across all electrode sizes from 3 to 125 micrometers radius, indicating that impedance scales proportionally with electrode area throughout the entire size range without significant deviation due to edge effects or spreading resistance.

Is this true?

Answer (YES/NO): NO